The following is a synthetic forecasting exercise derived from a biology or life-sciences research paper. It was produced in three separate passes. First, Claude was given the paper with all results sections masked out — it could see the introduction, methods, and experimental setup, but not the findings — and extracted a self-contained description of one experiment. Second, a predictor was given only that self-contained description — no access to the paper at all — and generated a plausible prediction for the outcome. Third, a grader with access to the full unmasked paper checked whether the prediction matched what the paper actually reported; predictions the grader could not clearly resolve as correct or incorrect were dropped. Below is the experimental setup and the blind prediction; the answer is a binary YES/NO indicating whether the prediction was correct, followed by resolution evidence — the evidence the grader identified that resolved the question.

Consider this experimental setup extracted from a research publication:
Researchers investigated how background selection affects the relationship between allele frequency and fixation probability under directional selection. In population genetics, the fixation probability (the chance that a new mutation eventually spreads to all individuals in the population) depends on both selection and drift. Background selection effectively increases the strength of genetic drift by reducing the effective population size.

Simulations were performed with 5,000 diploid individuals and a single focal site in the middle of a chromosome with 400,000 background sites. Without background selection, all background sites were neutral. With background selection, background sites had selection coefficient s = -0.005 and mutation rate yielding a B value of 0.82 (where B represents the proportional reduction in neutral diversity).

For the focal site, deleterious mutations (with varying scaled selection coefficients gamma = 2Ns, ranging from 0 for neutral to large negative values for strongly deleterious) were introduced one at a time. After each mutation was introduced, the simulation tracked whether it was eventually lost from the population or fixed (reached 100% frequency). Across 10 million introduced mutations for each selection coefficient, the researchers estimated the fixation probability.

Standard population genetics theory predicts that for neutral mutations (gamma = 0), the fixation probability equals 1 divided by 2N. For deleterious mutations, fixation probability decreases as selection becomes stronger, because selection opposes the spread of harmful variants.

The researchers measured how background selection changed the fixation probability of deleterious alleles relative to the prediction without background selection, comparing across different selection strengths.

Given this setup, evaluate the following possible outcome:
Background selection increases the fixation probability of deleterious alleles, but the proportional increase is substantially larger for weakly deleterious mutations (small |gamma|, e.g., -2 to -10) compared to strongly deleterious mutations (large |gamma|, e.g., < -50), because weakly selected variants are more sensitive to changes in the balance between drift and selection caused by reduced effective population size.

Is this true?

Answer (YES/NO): YES